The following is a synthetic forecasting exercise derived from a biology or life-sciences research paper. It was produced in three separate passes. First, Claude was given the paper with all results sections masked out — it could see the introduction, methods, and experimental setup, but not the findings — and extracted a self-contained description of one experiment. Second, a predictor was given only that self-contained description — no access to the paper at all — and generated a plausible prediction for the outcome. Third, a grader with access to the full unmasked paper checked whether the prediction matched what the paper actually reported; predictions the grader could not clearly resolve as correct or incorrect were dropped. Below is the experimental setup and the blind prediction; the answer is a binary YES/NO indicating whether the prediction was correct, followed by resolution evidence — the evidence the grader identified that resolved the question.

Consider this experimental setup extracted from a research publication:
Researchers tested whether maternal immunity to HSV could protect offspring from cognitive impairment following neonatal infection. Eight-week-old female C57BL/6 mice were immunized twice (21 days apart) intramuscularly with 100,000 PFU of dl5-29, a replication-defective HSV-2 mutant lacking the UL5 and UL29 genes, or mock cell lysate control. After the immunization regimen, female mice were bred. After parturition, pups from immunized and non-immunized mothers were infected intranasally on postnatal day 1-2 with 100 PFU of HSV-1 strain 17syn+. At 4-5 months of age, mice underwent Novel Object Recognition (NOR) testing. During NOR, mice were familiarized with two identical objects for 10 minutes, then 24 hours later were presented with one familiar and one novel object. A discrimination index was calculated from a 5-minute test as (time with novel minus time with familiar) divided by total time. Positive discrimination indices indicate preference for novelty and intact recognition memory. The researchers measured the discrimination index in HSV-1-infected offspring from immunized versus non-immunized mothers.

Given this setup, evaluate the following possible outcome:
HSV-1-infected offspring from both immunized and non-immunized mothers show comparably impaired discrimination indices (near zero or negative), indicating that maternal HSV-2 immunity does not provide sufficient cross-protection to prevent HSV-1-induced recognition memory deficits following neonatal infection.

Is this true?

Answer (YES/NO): NO